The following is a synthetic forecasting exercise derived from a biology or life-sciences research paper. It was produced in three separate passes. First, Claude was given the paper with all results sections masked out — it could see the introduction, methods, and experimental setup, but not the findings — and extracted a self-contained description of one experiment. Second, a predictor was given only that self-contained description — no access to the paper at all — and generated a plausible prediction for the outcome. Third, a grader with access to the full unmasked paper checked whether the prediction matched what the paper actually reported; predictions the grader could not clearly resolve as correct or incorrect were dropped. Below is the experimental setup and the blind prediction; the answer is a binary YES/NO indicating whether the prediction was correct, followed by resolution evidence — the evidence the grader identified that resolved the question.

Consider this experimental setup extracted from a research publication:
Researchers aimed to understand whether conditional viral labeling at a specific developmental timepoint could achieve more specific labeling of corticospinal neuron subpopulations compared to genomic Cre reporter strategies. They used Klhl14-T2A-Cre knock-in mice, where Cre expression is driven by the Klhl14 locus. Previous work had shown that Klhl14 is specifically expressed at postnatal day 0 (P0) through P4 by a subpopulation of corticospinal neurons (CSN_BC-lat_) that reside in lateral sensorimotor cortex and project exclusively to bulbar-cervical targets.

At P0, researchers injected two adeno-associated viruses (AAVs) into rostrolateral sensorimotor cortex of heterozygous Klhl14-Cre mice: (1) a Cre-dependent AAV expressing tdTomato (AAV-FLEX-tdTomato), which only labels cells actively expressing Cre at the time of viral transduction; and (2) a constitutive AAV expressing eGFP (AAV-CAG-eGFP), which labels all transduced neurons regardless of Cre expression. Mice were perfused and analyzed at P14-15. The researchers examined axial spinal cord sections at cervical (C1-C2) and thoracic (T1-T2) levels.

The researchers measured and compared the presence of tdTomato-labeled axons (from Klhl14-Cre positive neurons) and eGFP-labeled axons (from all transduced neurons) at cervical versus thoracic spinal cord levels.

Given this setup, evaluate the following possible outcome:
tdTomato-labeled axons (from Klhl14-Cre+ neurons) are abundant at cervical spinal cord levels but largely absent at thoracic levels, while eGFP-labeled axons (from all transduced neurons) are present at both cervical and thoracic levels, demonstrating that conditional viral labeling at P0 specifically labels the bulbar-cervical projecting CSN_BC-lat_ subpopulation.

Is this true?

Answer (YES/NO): YES